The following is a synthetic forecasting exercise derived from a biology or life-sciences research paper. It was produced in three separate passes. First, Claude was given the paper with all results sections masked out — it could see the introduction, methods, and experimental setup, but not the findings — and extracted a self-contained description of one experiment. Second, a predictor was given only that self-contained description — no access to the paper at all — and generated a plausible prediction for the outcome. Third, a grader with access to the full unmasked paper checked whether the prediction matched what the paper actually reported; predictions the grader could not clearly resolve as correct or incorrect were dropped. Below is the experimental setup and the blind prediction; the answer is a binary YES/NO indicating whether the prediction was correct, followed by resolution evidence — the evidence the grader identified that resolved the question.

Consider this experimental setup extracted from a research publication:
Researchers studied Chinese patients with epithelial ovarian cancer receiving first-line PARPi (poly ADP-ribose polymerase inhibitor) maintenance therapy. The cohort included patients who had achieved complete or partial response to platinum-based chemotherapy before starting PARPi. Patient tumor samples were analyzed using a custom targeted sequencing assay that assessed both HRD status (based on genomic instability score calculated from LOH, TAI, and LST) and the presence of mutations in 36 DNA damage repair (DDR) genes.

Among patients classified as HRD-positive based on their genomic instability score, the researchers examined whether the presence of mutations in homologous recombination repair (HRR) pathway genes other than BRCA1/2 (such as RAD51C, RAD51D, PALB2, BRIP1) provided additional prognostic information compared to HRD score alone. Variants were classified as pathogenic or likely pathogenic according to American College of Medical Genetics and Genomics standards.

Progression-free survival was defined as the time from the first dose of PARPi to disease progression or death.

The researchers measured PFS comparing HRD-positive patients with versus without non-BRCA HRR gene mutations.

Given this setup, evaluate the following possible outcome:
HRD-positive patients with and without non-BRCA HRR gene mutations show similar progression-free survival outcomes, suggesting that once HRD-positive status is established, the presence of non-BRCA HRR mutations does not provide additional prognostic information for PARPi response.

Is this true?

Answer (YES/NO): YES